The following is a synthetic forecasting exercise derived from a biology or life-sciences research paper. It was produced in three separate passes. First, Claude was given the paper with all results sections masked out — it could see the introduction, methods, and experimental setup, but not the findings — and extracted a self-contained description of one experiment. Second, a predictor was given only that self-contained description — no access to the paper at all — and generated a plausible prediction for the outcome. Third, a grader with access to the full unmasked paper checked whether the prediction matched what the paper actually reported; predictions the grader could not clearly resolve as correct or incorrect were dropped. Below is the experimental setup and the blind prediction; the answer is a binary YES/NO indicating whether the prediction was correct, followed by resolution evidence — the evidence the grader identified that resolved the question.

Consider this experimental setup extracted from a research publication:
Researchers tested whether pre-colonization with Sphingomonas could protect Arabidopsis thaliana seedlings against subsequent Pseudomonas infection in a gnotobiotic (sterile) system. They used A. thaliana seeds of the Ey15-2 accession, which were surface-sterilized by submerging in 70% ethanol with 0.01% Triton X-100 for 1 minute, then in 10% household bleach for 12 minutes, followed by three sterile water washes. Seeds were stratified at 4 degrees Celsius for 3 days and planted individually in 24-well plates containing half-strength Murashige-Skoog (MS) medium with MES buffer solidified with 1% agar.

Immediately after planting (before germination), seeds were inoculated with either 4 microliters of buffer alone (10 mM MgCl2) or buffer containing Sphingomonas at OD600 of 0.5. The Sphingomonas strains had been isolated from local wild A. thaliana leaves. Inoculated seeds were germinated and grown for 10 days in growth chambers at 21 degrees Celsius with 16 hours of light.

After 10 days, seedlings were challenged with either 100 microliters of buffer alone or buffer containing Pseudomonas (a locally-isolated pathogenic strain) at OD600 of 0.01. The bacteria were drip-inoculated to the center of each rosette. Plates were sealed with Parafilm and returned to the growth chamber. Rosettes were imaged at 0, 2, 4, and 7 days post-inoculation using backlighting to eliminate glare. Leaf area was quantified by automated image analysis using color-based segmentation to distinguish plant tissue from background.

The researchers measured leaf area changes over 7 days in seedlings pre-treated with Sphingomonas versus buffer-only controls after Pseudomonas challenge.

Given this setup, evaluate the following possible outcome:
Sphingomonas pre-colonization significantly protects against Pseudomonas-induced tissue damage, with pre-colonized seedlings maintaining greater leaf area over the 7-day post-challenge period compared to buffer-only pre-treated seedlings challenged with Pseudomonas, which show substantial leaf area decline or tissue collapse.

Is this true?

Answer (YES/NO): NO